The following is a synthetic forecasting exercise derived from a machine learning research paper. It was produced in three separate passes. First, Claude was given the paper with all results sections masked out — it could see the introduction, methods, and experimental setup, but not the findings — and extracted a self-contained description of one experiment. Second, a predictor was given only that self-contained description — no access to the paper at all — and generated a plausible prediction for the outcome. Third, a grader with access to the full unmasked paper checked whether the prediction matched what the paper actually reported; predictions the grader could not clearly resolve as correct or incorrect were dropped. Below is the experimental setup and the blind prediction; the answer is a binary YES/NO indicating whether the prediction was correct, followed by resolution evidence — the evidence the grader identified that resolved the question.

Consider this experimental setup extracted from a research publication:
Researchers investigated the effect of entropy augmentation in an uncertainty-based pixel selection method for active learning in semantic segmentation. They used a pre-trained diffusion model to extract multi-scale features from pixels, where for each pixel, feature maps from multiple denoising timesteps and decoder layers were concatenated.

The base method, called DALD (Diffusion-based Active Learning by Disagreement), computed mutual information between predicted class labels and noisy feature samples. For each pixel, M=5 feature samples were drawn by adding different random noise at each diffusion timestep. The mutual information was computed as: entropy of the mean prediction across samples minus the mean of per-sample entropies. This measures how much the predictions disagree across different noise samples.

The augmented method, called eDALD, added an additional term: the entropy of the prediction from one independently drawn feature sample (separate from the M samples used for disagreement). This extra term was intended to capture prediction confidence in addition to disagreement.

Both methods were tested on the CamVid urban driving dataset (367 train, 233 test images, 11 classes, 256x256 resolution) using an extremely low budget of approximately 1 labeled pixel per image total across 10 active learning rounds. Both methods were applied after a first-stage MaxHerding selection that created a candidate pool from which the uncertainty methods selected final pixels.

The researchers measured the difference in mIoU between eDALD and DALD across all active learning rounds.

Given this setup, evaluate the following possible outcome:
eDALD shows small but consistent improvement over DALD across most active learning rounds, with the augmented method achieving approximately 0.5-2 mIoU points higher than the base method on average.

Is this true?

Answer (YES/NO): NO